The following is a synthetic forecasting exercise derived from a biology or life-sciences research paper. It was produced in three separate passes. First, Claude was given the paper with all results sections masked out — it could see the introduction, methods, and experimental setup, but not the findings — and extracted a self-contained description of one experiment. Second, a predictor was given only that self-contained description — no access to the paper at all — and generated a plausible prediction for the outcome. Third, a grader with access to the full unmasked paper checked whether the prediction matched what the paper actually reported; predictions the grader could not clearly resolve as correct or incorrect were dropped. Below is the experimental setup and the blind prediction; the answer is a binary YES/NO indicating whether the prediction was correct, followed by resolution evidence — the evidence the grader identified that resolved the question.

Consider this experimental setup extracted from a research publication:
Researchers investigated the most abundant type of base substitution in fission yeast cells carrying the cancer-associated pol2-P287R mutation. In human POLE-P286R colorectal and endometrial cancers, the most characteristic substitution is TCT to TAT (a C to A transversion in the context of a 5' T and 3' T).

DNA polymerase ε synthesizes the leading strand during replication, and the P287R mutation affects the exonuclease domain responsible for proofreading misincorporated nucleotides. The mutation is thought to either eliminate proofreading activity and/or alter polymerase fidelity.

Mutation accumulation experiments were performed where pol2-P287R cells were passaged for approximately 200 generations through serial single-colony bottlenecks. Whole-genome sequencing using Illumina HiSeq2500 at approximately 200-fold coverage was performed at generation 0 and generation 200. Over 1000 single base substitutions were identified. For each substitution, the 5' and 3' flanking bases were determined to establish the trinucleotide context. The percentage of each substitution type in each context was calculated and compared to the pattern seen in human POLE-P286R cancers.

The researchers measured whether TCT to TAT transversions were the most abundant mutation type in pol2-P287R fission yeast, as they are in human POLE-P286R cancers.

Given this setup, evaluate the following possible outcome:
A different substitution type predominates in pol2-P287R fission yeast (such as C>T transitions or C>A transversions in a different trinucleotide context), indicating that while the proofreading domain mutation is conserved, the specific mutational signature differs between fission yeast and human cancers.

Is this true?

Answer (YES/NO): NO